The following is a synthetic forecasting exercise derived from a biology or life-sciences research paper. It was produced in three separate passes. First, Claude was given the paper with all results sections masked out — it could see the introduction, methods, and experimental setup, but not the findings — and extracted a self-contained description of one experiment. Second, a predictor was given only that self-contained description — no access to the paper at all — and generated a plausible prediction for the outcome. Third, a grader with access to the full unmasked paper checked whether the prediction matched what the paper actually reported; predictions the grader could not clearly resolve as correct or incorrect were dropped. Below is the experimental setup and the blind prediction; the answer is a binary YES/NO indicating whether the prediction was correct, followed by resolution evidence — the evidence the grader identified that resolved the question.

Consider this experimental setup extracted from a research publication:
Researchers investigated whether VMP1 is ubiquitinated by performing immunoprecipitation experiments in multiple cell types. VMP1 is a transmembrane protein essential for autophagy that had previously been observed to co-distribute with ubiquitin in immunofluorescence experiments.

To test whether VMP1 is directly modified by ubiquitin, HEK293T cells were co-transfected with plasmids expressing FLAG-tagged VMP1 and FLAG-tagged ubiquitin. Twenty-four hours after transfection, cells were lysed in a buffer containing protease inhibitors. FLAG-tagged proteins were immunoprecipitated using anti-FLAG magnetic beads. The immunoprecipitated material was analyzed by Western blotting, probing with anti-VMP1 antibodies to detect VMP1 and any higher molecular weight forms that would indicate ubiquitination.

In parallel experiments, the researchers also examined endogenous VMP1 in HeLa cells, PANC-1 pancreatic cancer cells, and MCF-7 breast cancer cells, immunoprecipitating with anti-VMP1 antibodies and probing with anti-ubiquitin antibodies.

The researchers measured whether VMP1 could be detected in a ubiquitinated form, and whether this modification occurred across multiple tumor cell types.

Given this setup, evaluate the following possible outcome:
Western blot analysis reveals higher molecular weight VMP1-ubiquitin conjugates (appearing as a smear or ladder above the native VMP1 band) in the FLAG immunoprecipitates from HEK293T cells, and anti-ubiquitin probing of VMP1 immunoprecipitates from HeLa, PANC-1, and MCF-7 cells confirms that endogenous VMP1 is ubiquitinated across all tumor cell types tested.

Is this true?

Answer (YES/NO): NO